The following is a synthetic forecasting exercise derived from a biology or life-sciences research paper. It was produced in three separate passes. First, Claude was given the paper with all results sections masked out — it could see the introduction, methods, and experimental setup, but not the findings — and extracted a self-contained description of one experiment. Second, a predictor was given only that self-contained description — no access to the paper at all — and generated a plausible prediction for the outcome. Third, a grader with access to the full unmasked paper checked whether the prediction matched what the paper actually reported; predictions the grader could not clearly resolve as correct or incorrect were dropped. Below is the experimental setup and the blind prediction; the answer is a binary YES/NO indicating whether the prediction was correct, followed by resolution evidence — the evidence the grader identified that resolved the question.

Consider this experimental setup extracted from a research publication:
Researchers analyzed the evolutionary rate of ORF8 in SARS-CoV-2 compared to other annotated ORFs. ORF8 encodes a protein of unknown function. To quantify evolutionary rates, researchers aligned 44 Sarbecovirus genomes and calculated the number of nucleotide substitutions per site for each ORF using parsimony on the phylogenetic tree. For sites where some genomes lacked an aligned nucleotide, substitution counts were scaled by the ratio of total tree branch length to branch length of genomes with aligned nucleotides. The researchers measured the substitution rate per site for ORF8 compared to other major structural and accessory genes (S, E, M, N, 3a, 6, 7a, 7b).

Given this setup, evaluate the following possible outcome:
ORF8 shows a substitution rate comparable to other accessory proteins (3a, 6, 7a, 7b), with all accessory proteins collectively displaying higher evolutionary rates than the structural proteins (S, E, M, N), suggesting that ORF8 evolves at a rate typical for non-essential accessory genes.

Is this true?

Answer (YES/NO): NO